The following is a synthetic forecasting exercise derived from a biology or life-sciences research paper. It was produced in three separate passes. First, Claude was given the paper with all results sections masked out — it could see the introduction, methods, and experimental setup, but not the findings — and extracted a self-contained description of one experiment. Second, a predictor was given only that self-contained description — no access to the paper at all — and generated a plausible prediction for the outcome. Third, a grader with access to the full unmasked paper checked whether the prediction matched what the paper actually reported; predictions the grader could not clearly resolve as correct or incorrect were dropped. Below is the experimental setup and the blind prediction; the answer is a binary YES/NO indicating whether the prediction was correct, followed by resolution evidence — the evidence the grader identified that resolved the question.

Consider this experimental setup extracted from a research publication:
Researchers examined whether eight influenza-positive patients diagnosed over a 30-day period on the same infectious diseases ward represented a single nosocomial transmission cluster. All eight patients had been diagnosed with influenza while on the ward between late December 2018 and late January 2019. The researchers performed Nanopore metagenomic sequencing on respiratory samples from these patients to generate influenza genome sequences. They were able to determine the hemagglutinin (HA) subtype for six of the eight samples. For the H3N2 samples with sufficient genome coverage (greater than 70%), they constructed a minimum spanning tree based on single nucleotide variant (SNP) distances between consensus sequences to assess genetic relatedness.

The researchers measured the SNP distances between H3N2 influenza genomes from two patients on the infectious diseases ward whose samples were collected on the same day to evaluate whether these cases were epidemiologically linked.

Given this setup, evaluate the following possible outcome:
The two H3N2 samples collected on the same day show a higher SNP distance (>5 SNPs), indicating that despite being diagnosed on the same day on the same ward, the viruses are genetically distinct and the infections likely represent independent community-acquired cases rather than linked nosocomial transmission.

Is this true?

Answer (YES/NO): YES